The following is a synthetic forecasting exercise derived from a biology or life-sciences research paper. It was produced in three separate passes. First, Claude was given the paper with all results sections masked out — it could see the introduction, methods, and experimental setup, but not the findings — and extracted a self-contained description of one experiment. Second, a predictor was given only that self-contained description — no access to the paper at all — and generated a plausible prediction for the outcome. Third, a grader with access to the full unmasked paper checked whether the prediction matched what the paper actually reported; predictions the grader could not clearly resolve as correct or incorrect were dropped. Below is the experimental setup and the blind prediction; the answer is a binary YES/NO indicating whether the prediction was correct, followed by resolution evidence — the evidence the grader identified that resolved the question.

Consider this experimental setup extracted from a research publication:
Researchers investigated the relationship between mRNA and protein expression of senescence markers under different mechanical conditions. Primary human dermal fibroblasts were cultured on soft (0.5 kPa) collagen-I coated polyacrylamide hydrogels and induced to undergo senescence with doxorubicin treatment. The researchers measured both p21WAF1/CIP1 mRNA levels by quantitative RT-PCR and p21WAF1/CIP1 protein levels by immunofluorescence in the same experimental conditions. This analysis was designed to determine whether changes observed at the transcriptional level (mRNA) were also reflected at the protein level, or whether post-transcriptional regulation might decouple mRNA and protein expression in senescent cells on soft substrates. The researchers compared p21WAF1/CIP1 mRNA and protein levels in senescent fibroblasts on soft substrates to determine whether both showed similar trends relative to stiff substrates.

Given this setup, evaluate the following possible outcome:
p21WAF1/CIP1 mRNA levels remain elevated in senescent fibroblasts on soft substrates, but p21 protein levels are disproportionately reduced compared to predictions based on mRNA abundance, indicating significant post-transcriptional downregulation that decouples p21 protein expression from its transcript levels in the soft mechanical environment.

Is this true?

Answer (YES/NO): YES